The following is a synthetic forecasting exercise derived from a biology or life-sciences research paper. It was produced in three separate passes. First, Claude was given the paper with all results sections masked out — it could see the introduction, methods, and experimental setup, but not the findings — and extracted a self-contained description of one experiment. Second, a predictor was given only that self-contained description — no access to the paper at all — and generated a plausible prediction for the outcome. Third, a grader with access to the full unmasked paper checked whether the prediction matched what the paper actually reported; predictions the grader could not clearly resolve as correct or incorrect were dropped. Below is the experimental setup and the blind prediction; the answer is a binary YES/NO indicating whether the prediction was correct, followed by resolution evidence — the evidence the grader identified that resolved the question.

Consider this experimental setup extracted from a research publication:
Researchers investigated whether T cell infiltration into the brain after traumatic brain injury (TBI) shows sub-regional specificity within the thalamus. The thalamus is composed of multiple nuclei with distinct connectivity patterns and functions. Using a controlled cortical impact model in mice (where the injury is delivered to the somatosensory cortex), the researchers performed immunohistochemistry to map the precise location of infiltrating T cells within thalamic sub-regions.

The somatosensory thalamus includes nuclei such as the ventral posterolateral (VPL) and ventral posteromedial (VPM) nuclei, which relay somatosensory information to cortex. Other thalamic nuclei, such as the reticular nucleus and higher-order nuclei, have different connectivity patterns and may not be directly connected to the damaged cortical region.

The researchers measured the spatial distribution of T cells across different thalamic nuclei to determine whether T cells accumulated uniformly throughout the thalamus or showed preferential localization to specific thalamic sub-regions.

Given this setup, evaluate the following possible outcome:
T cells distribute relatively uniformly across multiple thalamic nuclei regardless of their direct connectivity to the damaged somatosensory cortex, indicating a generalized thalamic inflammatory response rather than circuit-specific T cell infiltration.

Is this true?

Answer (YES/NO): NO